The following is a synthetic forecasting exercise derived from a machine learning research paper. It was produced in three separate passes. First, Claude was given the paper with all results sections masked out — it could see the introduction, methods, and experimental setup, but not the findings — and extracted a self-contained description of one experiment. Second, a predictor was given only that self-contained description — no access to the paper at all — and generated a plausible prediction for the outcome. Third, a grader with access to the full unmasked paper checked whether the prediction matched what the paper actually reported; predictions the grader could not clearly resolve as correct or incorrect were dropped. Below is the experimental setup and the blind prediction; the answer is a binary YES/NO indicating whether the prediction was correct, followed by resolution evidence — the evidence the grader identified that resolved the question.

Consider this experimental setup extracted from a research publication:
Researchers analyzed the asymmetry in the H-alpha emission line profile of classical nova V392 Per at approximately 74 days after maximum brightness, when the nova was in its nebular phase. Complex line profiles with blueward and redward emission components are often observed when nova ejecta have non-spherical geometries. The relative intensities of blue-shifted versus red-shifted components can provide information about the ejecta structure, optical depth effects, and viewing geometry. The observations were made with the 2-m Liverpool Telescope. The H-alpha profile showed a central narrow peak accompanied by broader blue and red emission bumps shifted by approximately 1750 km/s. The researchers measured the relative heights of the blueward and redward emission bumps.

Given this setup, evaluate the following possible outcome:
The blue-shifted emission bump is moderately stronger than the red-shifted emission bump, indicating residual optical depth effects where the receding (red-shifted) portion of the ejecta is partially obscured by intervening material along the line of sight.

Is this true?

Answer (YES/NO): NO